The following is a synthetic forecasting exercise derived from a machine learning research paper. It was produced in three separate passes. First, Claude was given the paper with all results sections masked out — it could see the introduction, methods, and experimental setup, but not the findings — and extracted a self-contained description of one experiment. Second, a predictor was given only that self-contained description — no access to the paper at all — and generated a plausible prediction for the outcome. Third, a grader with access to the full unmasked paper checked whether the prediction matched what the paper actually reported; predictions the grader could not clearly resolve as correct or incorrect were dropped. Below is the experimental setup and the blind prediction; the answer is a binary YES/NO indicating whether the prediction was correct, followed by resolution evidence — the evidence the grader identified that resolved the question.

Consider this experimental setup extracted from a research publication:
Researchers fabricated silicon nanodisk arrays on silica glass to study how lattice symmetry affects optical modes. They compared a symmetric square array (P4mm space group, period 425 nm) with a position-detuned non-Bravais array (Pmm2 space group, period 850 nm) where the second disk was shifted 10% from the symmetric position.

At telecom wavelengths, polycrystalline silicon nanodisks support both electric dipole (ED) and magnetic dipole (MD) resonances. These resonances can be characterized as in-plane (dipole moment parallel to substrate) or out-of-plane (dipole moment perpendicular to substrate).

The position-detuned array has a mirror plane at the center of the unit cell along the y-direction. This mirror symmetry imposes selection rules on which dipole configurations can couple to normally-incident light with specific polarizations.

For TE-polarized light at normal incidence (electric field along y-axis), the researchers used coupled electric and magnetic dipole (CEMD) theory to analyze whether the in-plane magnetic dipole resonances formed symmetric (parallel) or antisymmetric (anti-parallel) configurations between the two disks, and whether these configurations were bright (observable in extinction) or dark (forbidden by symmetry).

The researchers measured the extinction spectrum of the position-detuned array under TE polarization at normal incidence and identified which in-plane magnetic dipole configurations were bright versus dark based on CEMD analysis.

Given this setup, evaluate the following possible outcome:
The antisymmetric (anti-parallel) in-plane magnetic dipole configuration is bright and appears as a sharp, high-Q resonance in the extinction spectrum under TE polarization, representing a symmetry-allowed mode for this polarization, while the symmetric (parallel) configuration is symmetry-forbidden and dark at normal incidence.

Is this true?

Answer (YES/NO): NO